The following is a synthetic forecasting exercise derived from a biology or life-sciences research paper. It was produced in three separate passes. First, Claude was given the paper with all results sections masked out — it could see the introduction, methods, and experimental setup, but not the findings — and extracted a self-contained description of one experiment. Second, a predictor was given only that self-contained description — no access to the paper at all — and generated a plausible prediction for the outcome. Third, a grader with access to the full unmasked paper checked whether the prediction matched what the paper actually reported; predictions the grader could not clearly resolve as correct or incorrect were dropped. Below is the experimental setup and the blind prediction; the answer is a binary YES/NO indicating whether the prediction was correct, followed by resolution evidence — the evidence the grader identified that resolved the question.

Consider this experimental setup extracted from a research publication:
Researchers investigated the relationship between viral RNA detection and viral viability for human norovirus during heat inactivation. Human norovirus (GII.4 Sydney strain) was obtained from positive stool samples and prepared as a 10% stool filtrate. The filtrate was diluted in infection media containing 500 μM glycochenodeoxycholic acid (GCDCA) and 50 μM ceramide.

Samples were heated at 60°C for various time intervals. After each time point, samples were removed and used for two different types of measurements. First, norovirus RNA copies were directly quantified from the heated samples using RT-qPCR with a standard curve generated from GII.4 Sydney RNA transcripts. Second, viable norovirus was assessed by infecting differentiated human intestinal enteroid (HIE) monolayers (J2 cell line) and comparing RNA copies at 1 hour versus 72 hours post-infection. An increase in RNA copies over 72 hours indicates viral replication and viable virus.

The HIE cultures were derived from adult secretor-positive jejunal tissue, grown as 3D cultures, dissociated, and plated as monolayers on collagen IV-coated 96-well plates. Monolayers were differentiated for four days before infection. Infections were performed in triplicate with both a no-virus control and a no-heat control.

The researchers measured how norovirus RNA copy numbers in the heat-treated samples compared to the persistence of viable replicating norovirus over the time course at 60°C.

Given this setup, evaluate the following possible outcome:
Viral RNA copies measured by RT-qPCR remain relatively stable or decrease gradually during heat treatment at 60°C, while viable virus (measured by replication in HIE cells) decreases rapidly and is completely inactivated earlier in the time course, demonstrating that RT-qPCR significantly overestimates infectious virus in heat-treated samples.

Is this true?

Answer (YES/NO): YES